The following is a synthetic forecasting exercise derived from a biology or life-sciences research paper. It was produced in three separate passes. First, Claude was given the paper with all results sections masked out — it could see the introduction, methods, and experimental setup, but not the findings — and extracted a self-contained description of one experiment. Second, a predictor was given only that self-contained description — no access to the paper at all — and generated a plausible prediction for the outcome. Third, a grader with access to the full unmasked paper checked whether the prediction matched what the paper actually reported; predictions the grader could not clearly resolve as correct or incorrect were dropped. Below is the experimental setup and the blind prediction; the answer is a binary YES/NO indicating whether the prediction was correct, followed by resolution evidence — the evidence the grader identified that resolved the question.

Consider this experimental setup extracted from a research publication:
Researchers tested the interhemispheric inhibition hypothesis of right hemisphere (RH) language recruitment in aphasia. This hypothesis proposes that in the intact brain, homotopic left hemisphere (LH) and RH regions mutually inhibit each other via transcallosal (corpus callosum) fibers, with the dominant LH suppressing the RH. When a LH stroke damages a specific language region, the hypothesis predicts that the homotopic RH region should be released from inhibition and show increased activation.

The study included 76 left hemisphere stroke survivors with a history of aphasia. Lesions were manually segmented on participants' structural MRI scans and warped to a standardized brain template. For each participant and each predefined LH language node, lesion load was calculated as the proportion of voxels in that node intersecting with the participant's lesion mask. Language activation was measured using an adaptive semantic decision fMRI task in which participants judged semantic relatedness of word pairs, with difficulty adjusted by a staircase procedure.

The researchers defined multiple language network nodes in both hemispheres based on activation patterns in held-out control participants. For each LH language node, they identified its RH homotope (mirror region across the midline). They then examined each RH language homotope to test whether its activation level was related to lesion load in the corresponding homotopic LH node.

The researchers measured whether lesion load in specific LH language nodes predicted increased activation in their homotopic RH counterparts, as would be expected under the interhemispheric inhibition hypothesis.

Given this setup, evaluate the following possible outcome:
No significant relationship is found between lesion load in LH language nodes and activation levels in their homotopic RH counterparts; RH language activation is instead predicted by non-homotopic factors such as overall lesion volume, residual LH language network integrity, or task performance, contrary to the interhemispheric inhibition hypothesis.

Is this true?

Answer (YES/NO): NO